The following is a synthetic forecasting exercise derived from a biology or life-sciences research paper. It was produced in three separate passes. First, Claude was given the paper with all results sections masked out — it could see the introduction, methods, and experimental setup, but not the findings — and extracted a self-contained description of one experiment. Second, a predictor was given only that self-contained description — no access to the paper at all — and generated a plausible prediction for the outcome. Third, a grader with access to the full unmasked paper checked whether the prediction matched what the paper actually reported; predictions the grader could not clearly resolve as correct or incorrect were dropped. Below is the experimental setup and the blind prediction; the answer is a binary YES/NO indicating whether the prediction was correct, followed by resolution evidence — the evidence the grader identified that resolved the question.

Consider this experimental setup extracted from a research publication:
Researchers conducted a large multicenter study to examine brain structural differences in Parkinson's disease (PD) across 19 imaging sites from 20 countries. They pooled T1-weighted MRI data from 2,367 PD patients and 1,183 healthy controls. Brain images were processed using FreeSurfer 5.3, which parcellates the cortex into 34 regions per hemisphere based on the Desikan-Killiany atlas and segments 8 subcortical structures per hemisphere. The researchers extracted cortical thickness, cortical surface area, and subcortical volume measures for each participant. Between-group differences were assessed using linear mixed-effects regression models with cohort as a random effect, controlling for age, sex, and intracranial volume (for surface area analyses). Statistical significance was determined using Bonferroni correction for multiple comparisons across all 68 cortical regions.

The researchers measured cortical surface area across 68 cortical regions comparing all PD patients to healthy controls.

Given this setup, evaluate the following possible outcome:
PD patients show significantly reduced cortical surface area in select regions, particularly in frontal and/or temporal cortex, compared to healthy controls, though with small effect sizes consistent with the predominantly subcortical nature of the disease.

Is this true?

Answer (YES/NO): NO